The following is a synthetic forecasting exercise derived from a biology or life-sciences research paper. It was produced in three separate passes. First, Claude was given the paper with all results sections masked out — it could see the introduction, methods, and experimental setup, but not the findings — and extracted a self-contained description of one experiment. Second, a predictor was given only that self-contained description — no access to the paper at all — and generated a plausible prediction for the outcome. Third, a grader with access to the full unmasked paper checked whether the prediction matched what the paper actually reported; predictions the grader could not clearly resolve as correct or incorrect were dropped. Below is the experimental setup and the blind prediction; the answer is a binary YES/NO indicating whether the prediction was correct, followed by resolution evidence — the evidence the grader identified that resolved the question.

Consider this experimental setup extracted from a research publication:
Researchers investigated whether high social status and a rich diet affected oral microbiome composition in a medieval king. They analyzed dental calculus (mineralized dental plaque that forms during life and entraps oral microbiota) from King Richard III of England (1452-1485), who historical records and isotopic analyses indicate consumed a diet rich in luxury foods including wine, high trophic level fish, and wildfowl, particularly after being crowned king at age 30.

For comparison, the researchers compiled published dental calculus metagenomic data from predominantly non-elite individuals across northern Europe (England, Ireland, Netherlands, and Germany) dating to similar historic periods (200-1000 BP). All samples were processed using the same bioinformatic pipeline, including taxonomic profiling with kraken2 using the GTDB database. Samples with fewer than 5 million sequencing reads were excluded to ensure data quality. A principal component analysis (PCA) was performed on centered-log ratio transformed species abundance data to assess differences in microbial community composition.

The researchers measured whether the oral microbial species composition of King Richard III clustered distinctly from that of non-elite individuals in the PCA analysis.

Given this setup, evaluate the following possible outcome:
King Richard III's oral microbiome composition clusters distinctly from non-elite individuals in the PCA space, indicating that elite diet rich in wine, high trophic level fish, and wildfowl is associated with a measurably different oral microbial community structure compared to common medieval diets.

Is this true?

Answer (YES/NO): NO